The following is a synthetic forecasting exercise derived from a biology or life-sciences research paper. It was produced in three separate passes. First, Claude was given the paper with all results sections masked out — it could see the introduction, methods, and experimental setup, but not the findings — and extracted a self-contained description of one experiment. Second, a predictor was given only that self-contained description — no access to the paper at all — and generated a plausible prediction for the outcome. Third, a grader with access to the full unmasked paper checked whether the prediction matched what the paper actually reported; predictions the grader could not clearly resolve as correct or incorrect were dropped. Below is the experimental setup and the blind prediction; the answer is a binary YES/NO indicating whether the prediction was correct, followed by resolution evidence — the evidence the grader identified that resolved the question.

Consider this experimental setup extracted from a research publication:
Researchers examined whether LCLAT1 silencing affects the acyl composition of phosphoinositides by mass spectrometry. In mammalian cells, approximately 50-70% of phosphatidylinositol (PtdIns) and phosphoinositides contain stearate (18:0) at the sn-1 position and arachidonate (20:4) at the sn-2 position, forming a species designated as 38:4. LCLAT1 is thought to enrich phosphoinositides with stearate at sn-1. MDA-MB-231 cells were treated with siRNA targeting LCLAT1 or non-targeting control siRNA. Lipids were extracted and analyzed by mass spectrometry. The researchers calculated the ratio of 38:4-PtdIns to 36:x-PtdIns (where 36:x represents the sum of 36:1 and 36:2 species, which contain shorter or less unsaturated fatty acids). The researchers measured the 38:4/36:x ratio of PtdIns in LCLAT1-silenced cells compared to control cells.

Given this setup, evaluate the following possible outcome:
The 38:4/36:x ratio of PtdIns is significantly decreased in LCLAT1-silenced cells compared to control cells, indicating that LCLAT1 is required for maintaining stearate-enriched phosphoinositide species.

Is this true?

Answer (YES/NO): NO